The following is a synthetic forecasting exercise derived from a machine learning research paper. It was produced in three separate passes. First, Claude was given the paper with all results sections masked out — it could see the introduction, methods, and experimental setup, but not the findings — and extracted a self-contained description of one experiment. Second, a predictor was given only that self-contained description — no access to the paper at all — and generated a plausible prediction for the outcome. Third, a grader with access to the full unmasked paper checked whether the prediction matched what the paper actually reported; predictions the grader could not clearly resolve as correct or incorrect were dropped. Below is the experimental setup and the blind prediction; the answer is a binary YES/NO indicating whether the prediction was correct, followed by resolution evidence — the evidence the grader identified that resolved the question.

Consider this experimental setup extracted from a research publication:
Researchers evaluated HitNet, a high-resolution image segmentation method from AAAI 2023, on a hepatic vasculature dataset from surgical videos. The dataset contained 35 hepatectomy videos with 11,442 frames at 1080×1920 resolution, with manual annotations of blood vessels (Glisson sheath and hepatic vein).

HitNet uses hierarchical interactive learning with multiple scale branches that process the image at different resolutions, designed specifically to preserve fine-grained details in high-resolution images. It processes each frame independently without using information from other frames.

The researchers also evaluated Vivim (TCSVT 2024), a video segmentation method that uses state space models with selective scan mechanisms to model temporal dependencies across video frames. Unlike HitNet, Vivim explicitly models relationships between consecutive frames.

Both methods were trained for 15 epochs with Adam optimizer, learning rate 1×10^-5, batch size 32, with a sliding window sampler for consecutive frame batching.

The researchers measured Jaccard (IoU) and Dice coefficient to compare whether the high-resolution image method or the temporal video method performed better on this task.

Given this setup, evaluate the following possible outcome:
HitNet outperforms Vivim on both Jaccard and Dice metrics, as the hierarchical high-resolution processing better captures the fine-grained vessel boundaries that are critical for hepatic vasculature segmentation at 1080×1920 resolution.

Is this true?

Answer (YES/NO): NO